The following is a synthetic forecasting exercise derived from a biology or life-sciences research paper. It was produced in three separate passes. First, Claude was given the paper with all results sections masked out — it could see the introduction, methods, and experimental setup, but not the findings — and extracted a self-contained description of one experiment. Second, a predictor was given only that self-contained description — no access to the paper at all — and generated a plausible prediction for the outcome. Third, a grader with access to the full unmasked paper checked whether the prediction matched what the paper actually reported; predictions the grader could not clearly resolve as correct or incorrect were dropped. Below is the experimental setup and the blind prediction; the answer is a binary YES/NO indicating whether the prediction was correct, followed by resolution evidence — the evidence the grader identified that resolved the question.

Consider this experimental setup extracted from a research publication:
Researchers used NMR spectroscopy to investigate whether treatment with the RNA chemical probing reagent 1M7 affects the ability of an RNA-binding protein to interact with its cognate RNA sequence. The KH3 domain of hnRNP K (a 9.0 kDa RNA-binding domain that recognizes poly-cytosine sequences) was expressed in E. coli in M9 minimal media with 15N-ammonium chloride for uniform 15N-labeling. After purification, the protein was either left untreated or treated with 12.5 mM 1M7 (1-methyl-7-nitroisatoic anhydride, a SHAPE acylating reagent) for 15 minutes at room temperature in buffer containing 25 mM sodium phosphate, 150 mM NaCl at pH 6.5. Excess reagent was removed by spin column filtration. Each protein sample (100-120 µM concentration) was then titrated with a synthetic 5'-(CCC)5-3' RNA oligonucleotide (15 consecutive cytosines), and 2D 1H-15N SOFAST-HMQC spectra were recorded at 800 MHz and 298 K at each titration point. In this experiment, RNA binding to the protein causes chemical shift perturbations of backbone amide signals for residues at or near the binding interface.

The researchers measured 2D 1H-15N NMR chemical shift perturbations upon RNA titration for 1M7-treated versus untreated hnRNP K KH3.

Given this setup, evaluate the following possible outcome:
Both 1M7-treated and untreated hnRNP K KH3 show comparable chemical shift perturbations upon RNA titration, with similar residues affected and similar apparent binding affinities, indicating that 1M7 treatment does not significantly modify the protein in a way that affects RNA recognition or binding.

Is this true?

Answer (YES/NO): NO